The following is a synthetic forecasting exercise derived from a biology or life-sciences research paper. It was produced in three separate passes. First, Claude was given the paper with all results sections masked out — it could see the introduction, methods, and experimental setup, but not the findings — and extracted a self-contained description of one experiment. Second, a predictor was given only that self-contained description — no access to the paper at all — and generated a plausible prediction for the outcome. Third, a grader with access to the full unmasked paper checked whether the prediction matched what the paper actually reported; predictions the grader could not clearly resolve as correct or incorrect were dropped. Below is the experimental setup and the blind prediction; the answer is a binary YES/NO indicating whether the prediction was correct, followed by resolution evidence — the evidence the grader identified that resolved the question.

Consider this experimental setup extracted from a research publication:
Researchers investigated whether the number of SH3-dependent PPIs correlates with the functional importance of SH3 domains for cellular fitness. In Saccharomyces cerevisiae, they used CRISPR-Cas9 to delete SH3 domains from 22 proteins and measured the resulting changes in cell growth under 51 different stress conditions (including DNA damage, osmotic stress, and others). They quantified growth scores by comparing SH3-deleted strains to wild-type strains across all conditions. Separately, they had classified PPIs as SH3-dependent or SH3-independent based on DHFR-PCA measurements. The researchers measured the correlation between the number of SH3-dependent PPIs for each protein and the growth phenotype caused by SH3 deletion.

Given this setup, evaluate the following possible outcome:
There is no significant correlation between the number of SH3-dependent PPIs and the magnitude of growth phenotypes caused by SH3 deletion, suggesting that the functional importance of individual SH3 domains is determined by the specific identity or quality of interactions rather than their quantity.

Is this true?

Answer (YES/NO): NO